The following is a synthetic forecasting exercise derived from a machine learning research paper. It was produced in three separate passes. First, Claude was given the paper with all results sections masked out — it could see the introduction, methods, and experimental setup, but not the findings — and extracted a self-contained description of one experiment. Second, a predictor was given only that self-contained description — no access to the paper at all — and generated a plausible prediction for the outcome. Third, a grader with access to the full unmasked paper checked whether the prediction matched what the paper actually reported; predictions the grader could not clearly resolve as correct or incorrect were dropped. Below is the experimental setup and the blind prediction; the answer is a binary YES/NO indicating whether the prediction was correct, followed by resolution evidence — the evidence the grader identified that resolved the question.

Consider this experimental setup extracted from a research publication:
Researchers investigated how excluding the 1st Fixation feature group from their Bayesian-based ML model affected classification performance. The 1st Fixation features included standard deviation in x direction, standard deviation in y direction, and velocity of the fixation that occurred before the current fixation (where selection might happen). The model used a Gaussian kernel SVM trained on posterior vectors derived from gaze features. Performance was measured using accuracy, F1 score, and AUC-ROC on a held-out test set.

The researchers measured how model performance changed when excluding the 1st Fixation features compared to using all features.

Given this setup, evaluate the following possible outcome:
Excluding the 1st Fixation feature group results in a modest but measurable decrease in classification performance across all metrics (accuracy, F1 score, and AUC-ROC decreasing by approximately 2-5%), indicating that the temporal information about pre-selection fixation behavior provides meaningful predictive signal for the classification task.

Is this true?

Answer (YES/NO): NO